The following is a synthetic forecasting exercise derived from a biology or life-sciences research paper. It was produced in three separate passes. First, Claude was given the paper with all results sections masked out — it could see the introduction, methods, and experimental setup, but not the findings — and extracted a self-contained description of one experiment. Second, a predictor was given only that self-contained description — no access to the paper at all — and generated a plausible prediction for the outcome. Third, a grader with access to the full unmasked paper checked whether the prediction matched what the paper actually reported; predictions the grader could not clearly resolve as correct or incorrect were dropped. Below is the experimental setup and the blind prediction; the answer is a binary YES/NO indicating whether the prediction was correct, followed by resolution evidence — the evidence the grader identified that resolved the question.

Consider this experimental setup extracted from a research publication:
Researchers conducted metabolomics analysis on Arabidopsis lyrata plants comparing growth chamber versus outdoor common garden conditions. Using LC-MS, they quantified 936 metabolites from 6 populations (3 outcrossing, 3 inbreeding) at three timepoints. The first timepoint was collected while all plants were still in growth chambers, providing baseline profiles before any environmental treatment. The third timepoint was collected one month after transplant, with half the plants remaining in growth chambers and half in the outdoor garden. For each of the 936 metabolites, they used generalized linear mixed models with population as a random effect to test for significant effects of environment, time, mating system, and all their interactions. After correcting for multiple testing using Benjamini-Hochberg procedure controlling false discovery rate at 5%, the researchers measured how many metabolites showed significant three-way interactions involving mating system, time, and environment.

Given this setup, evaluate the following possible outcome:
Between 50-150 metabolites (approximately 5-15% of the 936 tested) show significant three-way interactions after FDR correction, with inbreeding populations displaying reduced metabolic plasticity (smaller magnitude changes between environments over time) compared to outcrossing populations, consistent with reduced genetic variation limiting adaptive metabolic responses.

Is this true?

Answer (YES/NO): NO